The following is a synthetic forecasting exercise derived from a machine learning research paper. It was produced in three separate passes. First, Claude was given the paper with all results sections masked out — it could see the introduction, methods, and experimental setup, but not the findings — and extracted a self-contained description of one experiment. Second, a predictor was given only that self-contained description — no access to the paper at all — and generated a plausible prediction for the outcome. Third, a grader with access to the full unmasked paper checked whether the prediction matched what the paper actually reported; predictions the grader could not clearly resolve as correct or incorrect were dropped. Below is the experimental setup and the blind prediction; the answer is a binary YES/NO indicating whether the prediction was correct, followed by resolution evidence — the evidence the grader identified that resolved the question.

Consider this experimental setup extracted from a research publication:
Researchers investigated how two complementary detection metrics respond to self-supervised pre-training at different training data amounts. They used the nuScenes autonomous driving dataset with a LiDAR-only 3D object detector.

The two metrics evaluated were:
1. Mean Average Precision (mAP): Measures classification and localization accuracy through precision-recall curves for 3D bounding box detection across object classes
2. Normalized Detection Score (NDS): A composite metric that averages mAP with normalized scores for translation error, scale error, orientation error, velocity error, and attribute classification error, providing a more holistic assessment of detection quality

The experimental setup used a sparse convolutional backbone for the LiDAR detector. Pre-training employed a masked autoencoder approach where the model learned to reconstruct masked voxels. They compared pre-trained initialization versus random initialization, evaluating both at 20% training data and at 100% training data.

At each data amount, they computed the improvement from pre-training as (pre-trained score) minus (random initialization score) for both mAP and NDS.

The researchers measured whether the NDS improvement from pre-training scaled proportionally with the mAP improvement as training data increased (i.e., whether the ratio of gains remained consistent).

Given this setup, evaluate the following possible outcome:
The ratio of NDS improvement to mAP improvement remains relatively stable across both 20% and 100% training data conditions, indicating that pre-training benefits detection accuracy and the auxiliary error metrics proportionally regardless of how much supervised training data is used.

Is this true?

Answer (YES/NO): NO